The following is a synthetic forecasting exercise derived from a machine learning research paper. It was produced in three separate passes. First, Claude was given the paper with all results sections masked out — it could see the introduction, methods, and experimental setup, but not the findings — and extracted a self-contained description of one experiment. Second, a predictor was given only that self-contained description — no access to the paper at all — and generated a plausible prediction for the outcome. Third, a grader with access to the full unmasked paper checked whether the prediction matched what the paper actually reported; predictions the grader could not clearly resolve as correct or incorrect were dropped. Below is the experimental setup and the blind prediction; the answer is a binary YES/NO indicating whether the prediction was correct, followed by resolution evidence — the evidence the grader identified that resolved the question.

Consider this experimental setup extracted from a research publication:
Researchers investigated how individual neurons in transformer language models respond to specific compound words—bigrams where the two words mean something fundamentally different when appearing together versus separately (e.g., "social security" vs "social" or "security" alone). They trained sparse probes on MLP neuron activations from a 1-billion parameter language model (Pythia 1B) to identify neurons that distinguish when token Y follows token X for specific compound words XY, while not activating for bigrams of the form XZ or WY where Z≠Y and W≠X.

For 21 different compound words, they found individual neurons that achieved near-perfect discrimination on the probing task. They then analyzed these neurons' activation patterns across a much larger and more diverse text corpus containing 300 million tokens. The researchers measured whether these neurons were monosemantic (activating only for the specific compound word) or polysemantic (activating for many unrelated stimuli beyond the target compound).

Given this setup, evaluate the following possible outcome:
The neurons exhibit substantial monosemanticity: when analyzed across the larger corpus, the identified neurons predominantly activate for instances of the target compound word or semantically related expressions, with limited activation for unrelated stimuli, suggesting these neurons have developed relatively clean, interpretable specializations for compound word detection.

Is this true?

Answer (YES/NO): NO